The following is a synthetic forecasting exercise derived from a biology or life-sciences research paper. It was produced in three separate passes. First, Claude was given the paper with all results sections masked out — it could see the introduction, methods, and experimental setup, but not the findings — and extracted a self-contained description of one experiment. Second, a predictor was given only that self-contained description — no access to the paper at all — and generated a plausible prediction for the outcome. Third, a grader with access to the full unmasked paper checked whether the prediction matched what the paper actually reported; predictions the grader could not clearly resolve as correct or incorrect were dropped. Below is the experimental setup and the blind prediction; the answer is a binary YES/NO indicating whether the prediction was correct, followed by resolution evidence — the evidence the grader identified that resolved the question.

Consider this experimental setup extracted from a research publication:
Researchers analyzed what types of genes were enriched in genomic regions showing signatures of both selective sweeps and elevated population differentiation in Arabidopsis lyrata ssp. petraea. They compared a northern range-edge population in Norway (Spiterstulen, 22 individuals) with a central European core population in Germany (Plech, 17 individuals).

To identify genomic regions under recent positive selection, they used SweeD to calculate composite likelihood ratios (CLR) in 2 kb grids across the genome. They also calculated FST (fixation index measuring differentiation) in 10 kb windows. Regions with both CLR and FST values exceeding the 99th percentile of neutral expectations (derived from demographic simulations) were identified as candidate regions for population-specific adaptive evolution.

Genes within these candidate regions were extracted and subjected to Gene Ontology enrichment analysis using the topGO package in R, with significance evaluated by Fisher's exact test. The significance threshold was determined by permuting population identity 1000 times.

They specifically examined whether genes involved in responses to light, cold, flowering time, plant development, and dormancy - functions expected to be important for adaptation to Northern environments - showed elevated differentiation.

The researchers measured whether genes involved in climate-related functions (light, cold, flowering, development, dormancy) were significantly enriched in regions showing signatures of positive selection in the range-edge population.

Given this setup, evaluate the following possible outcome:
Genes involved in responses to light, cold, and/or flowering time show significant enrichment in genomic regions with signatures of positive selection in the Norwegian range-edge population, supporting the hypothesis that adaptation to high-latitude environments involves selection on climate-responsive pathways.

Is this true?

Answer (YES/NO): YES